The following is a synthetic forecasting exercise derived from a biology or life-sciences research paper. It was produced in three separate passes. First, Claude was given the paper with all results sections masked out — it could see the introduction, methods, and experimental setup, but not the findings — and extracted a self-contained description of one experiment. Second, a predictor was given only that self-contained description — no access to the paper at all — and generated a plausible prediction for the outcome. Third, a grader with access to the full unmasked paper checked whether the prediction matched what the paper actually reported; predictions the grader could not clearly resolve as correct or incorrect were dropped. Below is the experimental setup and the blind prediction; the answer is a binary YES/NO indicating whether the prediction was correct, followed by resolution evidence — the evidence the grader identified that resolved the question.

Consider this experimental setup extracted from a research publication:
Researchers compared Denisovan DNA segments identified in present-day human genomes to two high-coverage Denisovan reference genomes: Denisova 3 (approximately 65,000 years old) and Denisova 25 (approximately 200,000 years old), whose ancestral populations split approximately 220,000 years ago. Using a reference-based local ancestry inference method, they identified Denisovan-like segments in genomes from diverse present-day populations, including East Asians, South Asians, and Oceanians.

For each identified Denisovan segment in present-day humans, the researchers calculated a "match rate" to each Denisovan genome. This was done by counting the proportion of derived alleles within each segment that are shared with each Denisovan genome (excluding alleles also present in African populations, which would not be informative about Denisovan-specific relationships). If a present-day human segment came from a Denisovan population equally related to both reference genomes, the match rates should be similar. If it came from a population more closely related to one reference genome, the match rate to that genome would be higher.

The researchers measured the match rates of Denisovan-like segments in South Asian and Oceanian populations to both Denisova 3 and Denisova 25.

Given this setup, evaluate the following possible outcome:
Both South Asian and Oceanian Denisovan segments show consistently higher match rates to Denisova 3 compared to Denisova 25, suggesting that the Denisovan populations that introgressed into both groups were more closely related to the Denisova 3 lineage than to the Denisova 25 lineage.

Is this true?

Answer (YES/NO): NO